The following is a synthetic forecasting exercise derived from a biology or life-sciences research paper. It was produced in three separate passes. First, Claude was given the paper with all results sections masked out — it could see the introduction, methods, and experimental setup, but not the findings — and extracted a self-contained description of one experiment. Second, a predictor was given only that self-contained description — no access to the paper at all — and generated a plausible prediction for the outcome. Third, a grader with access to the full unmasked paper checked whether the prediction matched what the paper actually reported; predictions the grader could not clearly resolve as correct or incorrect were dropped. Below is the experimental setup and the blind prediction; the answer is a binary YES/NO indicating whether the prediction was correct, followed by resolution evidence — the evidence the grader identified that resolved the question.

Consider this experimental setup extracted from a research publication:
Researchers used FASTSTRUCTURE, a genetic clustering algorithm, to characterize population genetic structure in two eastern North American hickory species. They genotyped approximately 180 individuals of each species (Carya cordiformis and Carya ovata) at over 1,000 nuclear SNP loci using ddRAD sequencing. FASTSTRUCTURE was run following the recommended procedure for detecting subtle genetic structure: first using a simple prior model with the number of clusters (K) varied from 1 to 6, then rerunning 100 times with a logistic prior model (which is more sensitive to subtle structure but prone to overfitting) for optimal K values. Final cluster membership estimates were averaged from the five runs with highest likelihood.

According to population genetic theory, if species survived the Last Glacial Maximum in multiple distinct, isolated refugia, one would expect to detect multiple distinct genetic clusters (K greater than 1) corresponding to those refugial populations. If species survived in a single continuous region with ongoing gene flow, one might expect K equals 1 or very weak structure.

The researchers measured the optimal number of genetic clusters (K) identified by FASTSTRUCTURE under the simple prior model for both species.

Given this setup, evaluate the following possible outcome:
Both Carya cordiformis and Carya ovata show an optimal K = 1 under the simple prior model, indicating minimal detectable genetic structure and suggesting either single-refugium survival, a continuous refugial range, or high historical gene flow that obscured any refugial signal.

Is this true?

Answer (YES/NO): YES